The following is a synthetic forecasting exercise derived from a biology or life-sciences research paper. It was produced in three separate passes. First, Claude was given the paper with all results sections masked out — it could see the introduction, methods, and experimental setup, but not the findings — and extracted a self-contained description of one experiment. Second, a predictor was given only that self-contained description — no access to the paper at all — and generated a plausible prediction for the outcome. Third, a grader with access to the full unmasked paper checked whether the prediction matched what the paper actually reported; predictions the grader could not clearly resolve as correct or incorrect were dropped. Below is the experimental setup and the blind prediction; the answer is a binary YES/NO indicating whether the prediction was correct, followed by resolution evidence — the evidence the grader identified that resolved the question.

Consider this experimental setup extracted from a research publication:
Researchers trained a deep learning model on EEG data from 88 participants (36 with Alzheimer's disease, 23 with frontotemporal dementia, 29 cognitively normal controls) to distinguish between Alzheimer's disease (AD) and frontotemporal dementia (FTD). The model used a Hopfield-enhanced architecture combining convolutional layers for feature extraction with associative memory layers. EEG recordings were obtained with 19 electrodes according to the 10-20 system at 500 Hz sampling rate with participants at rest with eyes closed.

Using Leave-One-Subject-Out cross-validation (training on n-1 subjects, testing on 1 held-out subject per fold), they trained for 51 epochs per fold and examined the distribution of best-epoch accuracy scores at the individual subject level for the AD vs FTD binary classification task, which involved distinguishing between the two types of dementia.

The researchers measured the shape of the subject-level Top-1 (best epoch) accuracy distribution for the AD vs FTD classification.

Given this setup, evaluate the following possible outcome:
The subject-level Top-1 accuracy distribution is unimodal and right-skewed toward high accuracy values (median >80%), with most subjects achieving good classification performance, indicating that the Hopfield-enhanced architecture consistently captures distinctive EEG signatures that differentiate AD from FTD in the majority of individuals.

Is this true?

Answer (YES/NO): NO